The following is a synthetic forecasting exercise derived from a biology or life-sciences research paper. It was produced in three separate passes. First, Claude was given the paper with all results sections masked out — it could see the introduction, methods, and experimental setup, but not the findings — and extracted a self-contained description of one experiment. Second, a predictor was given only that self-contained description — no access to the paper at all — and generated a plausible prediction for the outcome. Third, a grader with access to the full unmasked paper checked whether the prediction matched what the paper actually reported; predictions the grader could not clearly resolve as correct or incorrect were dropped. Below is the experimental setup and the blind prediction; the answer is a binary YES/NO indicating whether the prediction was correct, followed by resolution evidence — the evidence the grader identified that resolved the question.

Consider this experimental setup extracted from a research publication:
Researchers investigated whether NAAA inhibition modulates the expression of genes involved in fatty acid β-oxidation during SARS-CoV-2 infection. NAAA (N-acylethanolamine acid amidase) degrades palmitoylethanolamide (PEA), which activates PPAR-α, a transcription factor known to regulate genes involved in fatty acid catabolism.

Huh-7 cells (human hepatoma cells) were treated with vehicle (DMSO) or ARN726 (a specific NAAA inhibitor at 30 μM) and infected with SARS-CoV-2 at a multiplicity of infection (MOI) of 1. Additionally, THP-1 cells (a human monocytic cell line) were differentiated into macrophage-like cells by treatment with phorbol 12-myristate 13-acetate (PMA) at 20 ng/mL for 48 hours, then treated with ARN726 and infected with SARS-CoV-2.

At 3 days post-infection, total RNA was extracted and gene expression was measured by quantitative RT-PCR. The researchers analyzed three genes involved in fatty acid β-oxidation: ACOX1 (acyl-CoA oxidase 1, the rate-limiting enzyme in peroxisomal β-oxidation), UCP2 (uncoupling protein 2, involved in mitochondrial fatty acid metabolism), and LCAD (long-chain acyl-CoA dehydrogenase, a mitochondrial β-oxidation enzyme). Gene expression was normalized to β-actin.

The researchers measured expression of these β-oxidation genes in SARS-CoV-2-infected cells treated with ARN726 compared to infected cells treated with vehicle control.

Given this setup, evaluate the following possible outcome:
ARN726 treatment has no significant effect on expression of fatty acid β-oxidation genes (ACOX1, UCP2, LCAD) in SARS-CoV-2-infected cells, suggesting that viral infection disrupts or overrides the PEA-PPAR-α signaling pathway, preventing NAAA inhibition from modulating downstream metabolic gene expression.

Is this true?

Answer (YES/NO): NO